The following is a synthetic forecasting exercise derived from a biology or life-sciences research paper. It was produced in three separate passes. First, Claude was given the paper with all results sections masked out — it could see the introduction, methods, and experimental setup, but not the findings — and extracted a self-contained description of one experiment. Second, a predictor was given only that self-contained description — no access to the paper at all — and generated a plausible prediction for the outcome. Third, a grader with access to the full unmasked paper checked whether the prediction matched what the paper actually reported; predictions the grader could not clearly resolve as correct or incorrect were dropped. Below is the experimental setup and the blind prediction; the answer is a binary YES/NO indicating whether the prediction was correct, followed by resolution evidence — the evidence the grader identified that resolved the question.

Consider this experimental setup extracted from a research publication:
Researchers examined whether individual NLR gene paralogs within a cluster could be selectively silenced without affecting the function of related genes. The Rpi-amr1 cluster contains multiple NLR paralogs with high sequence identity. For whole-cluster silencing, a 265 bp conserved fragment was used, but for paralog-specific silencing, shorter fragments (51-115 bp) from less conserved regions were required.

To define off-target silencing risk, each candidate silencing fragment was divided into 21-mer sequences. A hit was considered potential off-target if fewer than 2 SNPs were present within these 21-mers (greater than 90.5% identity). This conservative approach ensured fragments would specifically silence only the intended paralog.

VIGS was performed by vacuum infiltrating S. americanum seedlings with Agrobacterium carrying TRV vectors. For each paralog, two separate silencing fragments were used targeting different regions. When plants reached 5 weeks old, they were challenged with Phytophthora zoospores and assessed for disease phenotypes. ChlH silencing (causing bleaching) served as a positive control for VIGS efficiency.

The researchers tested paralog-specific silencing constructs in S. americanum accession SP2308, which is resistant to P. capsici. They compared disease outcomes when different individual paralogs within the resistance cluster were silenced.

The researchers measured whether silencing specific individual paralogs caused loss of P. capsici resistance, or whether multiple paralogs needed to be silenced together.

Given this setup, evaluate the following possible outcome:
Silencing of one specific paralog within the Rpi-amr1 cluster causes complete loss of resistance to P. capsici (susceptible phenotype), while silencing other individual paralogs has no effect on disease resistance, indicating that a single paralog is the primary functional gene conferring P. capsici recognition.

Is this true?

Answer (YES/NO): NO